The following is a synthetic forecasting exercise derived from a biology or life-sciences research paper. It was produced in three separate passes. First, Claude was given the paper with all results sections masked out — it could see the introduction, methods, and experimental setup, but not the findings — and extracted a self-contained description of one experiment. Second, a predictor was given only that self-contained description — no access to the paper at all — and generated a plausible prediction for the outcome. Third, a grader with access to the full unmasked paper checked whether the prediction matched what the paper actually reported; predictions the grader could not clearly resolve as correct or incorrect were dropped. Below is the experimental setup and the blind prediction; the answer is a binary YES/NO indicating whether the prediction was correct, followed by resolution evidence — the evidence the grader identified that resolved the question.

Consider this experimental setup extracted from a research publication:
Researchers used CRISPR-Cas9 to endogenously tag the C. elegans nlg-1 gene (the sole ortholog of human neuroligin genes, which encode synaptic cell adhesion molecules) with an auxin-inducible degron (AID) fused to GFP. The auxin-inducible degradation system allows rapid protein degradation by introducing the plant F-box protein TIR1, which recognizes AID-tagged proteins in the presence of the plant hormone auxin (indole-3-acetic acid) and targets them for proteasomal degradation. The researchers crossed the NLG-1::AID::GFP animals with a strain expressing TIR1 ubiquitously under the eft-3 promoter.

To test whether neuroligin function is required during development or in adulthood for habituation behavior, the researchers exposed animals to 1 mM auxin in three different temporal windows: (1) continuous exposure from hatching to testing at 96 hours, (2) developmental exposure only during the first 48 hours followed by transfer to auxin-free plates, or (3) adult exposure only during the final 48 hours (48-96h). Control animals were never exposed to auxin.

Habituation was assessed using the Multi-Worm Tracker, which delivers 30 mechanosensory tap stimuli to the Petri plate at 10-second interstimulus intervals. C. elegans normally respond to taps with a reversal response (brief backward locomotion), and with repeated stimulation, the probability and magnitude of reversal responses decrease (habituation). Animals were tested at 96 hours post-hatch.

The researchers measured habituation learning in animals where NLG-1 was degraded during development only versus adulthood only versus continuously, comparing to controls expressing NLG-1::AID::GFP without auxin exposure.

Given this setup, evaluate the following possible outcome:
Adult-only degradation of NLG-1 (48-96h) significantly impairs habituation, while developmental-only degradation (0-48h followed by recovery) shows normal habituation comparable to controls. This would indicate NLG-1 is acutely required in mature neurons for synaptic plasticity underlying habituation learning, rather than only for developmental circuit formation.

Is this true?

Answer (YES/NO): NO